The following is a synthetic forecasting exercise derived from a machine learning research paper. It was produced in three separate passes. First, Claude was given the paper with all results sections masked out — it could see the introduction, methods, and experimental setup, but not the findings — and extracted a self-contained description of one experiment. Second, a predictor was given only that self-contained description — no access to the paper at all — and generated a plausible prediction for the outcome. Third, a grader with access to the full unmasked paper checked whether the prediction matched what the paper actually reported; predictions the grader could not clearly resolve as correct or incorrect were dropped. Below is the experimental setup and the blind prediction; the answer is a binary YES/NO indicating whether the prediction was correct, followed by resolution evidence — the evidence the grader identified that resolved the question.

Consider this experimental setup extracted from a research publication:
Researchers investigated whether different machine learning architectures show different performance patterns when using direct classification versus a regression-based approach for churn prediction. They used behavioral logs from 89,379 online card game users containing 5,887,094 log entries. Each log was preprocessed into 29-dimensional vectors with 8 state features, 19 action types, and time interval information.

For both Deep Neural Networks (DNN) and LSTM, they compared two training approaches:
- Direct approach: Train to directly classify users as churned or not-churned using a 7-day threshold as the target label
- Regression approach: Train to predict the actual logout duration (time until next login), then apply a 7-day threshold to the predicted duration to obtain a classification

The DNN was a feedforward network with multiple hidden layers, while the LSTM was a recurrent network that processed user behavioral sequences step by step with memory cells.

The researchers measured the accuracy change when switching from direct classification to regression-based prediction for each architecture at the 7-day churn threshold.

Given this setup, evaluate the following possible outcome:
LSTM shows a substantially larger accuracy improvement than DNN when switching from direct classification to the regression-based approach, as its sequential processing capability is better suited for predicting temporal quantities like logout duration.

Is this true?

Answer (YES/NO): NO